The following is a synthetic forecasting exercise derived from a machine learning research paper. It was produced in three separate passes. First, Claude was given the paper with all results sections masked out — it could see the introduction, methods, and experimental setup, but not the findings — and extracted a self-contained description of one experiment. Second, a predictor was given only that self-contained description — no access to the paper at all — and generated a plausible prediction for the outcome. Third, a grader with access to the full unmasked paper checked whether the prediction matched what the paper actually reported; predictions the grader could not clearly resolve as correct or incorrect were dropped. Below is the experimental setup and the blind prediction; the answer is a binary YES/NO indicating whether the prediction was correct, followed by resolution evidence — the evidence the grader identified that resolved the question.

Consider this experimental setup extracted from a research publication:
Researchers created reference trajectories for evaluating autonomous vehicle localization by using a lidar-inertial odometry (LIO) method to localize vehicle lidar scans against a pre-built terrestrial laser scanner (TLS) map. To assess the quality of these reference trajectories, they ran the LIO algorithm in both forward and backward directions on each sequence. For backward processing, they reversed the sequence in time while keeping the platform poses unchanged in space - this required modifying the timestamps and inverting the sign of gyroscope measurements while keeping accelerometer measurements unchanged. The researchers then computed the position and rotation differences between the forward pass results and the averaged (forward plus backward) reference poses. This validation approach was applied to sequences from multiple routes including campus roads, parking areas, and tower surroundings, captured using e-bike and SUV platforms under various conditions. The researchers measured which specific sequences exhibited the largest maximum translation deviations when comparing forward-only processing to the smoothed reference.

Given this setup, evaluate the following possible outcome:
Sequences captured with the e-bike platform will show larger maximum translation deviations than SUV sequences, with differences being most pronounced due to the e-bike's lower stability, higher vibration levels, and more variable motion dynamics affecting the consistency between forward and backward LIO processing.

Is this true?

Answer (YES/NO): NO